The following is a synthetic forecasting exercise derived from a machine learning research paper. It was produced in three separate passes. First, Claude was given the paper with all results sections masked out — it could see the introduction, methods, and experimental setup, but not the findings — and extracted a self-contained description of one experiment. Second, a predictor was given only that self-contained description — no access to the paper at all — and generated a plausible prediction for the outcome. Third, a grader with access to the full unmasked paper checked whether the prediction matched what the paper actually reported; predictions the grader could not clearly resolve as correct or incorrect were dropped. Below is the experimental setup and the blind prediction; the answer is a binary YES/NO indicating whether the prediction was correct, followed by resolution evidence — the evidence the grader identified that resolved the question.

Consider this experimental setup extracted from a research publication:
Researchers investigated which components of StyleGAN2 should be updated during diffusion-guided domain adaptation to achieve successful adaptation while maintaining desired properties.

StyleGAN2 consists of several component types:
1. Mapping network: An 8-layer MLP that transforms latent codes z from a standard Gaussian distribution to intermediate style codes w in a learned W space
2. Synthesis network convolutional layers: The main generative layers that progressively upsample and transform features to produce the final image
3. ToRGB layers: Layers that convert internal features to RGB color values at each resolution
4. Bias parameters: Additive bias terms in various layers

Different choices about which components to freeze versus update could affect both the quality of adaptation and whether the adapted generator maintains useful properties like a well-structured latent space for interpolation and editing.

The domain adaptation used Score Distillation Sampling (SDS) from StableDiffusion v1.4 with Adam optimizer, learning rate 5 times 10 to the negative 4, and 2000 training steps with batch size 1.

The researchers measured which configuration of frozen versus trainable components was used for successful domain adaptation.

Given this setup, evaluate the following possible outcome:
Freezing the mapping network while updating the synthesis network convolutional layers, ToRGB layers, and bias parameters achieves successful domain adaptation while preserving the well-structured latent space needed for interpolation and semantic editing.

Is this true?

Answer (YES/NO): NO